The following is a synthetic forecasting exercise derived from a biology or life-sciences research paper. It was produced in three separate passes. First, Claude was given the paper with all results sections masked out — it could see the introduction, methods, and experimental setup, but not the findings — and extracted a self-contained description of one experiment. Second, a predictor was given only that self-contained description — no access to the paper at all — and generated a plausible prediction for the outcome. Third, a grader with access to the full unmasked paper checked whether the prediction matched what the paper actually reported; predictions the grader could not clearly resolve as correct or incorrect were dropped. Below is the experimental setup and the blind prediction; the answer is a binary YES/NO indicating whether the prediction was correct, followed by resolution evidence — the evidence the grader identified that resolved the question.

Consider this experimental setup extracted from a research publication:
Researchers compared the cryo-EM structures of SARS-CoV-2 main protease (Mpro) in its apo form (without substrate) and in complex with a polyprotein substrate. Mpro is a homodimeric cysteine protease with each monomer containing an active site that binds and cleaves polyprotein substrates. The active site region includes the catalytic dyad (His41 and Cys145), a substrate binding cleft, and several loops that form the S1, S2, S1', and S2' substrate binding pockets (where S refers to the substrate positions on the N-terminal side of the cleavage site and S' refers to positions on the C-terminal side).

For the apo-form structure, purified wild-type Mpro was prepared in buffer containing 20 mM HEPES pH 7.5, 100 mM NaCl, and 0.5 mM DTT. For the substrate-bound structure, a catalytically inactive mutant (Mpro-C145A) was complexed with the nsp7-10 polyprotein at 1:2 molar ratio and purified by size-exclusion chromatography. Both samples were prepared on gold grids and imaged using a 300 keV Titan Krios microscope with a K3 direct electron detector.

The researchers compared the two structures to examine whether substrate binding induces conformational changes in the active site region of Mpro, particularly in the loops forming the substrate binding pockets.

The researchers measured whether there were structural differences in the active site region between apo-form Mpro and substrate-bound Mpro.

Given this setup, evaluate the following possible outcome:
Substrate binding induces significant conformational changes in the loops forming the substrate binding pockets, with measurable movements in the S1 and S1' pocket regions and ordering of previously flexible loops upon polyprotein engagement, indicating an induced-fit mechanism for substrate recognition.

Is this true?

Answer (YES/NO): NO